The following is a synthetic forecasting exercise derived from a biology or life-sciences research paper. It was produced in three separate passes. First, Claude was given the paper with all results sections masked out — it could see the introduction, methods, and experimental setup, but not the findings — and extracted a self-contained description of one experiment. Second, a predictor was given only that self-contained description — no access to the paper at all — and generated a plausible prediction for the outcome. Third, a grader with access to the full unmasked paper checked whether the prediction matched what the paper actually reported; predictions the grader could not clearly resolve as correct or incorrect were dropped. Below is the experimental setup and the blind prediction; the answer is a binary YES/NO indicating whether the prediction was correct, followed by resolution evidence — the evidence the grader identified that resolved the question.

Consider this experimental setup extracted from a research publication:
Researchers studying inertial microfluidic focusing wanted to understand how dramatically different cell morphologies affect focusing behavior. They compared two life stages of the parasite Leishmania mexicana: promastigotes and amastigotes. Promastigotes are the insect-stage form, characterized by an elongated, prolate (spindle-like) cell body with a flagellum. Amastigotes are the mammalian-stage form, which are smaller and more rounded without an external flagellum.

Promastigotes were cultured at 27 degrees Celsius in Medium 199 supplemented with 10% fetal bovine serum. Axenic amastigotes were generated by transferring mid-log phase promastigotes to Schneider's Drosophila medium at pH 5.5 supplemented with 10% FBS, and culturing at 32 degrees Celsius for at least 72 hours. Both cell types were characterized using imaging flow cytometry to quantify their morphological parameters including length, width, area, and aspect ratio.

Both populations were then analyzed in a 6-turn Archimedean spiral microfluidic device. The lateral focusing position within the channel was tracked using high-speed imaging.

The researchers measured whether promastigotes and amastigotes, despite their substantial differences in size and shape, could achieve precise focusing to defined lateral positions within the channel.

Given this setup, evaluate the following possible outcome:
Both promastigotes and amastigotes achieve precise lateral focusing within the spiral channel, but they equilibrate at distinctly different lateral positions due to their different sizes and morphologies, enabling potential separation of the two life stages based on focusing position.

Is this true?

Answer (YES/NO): NO